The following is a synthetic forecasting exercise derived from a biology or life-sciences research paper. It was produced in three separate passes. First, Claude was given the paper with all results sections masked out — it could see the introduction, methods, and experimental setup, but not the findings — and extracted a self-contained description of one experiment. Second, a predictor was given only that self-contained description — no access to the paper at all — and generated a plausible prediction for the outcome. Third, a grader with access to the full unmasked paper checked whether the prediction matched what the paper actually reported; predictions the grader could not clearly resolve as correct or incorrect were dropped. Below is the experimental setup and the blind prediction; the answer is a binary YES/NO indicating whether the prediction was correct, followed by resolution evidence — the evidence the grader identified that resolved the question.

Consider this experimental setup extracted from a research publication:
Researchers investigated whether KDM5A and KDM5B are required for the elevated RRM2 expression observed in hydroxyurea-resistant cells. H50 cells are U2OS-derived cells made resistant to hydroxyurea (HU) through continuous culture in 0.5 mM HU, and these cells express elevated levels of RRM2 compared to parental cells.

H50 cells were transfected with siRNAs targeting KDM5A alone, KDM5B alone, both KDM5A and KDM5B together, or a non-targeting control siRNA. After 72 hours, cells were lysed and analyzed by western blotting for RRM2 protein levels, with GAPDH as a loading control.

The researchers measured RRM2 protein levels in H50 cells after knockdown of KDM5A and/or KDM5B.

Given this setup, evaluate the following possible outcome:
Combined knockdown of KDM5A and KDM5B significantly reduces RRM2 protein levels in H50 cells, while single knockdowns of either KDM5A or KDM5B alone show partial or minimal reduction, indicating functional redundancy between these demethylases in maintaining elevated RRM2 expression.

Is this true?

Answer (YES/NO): YES